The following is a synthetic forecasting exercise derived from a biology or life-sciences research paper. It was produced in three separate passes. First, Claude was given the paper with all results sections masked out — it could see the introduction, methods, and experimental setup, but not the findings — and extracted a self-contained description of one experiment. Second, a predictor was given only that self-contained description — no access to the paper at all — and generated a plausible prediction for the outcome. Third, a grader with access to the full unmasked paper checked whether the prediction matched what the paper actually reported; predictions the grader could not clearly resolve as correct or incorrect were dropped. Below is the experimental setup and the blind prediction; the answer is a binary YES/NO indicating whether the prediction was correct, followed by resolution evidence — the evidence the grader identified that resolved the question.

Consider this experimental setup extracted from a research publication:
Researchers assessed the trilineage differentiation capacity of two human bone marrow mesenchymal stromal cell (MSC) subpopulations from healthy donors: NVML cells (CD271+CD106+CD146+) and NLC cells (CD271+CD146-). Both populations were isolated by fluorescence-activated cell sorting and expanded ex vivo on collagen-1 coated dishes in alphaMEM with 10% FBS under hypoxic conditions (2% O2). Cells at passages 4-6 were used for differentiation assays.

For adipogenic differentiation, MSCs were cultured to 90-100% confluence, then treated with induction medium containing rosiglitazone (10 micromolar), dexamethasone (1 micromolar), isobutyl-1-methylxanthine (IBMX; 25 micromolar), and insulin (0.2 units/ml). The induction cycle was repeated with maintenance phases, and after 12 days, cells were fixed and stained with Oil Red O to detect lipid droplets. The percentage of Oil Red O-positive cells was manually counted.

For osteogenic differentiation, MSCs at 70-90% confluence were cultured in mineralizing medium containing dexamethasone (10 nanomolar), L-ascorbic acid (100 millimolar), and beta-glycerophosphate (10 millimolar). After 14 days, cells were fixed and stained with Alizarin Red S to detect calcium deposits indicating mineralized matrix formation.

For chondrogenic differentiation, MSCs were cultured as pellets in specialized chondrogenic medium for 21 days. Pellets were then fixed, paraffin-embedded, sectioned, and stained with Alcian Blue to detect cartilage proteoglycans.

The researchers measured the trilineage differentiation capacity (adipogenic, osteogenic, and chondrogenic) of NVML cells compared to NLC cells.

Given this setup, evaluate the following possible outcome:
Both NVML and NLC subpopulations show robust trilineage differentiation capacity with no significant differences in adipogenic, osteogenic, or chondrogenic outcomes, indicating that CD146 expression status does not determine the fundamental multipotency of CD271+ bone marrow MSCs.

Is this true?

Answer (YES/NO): NO